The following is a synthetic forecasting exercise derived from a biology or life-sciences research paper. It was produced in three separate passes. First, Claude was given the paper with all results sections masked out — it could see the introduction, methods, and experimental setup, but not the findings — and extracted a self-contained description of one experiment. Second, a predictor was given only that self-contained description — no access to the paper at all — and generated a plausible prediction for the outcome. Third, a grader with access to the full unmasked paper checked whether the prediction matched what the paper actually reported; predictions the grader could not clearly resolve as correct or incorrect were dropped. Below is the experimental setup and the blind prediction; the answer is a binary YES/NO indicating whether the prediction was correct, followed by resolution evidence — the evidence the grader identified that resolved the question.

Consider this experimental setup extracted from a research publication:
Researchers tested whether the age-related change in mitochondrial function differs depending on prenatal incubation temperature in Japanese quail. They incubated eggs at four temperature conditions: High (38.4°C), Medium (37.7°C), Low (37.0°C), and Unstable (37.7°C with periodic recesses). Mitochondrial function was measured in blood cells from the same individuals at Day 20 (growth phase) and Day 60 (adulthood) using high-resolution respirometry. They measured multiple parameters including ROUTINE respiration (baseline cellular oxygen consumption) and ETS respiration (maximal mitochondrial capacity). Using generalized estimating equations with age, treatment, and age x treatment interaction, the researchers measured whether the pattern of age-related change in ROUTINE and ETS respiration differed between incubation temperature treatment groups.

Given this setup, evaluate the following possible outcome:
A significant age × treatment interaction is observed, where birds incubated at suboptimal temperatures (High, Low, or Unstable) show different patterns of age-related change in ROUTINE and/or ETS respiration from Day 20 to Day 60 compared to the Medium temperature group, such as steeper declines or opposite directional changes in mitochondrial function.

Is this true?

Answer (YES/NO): YES